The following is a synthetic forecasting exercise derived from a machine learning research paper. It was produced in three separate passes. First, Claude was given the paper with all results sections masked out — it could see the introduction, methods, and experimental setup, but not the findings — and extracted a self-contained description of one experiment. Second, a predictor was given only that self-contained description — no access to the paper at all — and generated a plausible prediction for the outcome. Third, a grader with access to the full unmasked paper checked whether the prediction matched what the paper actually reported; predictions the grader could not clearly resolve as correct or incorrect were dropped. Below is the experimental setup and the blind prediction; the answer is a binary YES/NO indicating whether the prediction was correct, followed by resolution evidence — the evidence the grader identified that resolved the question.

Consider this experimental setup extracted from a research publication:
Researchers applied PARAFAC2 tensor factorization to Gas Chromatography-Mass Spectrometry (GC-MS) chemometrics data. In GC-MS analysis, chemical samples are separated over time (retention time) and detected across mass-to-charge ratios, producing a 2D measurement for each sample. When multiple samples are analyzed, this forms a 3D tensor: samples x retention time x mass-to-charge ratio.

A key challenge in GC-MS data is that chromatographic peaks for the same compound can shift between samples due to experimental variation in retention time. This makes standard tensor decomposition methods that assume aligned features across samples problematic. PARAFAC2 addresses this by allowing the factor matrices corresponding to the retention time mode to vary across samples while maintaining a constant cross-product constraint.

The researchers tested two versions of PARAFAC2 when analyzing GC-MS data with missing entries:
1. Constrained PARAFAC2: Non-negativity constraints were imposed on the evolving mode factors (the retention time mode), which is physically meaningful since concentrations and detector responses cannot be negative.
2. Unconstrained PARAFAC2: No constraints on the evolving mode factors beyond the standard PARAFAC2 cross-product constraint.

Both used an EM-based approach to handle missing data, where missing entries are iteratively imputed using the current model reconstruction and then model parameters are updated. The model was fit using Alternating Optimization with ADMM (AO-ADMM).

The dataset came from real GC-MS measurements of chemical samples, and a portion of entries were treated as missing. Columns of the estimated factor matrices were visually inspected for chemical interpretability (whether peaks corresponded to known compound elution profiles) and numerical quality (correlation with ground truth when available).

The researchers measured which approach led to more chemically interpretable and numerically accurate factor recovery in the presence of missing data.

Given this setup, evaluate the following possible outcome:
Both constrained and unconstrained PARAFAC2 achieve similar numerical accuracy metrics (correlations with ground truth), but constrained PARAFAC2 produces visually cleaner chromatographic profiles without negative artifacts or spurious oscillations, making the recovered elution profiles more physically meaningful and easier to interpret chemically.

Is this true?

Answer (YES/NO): NO